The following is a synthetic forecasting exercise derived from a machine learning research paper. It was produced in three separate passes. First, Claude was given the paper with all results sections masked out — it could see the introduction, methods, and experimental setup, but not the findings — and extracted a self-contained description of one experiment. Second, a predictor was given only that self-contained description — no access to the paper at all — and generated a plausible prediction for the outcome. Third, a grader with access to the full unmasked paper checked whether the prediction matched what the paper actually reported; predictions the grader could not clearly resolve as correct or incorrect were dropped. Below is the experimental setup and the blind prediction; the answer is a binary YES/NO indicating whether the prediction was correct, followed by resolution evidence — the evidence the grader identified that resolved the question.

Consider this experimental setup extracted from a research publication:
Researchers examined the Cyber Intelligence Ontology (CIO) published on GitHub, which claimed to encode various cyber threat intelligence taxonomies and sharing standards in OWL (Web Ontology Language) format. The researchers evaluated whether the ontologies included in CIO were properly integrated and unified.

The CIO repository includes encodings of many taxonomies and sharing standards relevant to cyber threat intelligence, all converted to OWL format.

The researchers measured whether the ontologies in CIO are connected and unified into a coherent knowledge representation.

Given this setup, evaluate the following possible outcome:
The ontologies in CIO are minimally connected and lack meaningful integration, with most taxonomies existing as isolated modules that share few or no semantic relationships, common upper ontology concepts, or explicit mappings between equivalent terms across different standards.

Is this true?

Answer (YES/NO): YES